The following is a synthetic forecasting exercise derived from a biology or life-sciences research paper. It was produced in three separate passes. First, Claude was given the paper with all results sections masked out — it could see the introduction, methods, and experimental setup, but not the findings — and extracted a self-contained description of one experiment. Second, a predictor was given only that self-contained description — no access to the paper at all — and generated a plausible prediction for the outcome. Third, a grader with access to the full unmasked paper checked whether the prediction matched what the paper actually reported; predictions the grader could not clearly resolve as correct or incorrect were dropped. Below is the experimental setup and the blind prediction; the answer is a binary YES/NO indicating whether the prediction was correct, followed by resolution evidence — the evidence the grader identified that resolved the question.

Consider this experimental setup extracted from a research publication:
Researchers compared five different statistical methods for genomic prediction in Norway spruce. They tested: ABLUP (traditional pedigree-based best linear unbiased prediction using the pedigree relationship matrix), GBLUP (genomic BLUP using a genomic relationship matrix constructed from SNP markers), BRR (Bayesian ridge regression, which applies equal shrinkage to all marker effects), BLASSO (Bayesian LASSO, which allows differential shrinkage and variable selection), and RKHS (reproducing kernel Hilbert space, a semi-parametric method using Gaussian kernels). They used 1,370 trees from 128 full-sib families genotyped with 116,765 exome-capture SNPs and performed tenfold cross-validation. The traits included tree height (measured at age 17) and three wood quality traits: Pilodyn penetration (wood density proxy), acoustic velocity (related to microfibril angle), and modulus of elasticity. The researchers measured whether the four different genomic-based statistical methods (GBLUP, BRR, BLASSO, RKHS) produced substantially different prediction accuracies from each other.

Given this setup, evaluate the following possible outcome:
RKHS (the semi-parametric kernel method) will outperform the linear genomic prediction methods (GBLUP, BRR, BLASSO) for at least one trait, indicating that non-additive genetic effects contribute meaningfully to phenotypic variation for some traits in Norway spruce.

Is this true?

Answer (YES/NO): NO